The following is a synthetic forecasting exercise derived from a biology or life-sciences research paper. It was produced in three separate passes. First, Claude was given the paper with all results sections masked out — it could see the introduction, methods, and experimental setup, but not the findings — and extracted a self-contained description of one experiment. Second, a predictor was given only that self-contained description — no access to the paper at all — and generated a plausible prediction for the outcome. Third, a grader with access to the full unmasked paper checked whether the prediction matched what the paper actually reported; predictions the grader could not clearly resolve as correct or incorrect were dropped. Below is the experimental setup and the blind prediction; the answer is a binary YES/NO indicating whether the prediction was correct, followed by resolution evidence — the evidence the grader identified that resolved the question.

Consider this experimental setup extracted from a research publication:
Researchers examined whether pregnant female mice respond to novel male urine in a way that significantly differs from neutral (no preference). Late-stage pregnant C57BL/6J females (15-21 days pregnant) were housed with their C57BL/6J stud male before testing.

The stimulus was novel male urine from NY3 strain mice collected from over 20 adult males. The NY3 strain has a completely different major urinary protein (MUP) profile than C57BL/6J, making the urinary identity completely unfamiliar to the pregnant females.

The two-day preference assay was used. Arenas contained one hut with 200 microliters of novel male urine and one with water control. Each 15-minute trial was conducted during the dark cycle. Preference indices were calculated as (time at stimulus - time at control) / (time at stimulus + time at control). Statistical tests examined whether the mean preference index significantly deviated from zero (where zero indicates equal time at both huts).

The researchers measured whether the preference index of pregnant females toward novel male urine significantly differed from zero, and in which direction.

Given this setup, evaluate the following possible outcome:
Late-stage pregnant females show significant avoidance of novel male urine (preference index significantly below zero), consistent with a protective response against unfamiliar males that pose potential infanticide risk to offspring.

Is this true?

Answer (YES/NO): YES